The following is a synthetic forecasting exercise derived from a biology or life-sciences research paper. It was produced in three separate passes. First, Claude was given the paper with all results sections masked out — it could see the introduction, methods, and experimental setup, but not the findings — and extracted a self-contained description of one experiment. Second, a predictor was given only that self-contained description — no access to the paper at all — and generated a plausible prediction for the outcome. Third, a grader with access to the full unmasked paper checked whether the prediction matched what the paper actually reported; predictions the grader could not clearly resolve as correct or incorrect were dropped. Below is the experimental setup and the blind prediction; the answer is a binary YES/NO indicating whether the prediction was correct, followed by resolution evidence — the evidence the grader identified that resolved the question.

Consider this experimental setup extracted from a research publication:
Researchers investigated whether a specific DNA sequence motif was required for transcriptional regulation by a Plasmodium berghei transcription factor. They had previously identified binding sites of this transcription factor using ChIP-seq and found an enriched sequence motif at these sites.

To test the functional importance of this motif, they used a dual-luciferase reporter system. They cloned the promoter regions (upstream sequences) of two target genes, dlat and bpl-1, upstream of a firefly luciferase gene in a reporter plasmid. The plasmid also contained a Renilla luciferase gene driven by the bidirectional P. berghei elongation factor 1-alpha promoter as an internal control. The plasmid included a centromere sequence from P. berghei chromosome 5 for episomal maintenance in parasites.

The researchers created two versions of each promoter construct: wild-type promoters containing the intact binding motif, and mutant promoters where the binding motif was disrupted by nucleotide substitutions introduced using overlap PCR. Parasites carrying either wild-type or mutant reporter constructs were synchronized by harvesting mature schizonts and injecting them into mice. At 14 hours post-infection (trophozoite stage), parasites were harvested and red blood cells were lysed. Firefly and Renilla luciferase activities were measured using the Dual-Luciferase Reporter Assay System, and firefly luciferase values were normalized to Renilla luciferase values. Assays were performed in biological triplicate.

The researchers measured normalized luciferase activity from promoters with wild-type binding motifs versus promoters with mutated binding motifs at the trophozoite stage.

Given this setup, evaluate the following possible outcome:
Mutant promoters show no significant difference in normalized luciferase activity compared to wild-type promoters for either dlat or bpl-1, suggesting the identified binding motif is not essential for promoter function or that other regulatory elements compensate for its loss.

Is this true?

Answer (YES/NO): NO